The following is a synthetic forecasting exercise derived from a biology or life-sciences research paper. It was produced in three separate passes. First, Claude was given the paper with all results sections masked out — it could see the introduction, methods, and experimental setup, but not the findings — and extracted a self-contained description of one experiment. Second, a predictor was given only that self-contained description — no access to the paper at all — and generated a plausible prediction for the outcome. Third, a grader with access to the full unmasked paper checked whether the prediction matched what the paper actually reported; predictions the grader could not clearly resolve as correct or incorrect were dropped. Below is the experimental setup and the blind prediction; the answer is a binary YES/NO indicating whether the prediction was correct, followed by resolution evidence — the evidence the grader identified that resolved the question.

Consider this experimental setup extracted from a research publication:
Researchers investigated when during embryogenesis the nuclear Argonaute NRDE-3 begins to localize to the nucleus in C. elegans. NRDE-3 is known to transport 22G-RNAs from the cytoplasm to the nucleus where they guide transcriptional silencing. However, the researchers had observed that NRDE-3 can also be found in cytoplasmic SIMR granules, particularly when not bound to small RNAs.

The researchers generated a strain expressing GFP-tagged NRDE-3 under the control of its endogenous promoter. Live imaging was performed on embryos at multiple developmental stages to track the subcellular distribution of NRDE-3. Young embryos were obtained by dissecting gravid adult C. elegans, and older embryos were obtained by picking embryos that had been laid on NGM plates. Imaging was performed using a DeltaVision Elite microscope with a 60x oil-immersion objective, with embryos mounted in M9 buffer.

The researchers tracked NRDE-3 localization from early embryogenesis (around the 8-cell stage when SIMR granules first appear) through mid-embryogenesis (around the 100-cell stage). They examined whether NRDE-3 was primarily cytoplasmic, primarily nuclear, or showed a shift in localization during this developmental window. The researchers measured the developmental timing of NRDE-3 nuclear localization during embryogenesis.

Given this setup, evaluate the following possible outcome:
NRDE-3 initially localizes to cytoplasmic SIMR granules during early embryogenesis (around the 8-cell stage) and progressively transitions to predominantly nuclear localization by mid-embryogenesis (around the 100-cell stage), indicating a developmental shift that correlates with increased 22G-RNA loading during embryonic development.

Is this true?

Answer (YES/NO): NO